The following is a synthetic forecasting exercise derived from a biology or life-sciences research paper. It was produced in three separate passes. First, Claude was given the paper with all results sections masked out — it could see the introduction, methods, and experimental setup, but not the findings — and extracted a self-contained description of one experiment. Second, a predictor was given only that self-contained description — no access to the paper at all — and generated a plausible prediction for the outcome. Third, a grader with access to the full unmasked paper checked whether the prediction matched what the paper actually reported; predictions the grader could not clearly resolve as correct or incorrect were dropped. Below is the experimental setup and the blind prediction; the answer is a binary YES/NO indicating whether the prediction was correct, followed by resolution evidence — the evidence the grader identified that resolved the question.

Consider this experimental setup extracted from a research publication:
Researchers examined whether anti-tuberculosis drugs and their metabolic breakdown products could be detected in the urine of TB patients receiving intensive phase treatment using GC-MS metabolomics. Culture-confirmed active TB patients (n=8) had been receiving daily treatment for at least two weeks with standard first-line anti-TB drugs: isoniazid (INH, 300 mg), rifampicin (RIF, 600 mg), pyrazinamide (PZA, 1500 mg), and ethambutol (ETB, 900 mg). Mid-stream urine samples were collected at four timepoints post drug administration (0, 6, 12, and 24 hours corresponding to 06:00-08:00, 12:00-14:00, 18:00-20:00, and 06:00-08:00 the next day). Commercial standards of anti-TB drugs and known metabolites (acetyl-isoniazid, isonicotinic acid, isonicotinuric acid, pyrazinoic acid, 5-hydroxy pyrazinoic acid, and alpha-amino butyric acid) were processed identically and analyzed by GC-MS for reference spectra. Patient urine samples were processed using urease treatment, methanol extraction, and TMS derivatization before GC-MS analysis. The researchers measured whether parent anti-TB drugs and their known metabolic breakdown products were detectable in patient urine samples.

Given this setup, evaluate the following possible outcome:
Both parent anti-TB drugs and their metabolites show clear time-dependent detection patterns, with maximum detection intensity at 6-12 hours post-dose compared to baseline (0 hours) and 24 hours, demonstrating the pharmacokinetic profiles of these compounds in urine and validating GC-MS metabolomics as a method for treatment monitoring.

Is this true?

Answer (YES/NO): YES